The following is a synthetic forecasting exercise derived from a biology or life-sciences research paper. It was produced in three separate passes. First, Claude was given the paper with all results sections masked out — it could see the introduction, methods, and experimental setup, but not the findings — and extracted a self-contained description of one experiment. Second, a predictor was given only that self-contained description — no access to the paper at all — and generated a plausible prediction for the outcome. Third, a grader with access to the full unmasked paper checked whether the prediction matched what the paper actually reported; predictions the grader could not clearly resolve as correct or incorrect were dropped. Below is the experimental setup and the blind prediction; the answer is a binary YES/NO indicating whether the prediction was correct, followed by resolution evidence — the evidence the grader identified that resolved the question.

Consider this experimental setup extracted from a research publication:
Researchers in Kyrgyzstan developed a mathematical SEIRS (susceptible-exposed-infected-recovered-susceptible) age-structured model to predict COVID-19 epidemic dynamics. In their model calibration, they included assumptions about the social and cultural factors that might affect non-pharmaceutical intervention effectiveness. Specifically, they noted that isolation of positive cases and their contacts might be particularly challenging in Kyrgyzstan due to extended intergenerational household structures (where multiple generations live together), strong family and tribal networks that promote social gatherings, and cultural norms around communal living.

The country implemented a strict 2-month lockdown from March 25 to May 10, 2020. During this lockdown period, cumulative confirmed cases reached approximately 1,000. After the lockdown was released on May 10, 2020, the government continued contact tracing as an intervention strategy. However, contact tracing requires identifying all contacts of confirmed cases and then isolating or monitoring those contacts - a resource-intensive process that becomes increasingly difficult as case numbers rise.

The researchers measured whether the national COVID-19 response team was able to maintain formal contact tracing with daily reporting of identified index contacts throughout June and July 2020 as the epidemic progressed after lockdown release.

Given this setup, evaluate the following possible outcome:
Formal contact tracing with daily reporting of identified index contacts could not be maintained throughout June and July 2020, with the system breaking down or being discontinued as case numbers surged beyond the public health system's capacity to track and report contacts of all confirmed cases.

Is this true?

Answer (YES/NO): YES